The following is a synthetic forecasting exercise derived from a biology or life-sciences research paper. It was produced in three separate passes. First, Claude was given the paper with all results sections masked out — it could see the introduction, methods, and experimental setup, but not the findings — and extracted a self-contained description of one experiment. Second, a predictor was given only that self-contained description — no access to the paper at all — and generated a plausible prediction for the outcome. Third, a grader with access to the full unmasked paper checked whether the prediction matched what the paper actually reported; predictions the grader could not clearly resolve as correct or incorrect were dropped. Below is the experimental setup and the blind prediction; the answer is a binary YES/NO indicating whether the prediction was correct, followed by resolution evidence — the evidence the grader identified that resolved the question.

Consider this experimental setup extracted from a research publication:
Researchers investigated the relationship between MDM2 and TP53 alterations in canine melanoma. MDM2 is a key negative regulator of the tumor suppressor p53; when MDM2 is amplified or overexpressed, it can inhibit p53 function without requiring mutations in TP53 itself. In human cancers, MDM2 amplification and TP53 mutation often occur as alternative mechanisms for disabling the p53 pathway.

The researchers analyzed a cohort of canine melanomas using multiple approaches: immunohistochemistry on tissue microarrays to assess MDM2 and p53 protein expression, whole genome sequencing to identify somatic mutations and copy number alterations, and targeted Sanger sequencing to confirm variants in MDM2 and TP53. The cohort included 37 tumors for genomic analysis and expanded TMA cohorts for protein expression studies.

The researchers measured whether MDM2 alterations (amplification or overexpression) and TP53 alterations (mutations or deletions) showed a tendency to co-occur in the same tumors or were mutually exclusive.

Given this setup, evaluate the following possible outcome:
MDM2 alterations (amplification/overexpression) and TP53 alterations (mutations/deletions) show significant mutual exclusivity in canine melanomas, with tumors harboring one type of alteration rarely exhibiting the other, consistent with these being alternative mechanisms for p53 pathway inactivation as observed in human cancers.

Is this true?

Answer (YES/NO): YES